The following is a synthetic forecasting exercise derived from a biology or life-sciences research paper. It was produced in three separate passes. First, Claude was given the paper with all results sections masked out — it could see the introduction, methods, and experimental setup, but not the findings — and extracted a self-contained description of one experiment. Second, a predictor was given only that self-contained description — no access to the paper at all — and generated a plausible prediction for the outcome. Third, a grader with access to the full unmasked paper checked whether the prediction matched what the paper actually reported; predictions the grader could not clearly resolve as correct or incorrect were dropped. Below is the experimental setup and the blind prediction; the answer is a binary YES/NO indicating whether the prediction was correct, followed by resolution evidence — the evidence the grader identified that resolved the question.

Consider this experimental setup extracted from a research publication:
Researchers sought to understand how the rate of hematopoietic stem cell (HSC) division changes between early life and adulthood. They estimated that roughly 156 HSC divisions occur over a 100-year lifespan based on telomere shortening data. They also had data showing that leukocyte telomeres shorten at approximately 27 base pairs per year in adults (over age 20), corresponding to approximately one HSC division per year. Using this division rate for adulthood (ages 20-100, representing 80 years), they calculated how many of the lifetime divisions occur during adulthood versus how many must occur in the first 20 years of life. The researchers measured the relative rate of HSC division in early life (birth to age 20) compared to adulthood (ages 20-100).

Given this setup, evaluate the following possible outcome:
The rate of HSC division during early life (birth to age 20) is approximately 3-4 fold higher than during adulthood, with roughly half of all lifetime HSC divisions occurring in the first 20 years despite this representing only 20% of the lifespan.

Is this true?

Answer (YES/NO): YES